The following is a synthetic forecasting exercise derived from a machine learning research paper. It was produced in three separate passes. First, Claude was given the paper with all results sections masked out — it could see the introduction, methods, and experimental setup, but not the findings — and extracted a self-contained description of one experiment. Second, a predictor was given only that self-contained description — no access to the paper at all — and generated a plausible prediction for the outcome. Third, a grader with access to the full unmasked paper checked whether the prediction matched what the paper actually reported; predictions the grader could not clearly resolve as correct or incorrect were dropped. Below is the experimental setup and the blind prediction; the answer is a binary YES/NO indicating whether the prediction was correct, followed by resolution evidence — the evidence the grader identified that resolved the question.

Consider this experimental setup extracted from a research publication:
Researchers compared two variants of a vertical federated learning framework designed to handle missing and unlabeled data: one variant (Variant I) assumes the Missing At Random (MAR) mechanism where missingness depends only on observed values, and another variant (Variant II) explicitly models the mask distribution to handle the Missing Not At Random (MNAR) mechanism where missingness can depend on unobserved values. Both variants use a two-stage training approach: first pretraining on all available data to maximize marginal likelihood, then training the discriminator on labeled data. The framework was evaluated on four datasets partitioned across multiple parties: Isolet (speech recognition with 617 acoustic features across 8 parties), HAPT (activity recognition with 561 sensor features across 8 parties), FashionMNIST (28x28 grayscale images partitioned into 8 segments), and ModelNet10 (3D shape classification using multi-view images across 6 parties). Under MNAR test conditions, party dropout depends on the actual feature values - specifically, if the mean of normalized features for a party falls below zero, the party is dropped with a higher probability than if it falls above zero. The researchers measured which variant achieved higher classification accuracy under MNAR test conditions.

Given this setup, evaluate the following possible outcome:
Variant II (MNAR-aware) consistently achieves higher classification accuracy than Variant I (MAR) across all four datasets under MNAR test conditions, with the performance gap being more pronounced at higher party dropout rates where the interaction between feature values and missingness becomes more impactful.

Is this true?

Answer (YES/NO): NO